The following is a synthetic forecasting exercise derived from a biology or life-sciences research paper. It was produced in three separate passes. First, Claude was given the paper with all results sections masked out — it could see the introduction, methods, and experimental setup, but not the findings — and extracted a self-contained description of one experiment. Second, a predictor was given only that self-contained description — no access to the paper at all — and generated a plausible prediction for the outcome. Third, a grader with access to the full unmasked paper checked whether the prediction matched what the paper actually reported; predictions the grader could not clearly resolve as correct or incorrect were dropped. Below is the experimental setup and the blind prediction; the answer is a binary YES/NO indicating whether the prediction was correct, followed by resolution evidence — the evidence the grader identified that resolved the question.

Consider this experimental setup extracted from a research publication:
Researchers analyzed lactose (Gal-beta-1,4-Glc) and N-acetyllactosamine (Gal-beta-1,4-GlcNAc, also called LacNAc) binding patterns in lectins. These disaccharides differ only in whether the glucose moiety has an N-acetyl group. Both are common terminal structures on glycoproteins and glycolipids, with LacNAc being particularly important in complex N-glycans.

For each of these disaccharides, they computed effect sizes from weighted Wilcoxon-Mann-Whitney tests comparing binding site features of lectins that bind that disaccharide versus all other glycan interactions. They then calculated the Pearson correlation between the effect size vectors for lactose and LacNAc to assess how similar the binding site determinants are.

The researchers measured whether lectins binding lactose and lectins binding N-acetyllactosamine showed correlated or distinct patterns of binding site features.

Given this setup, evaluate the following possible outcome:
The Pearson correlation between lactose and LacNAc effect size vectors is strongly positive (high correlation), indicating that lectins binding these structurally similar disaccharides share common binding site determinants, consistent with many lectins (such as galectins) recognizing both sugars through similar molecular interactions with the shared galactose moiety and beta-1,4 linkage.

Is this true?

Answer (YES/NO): YES